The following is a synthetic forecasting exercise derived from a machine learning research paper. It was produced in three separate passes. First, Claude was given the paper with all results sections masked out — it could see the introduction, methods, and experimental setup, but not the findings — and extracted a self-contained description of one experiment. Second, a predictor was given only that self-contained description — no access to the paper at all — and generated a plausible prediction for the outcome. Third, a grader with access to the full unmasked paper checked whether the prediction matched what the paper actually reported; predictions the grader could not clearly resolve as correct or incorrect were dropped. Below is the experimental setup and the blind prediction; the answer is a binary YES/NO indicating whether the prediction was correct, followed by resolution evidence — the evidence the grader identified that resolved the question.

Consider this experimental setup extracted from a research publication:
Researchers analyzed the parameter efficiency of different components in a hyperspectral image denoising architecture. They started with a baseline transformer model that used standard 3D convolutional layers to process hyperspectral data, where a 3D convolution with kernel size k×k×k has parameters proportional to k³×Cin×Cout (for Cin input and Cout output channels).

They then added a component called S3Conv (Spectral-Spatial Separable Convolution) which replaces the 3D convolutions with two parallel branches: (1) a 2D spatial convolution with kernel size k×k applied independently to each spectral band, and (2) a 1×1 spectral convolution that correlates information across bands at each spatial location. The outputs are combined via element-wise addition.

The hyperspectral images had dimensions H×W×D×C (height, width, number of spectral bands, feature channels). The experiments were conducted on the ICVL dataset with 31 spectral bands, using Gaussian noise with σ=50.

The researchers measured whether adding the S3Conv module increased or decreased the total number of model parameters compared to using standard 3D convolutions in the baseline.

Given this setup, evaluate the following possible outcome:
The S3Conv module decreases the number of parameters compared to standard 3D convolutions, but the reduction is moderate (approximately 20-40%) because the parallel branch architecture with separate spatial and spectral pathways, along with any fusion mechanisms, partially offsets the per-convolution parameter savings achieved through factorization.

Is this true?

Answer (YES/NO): YES